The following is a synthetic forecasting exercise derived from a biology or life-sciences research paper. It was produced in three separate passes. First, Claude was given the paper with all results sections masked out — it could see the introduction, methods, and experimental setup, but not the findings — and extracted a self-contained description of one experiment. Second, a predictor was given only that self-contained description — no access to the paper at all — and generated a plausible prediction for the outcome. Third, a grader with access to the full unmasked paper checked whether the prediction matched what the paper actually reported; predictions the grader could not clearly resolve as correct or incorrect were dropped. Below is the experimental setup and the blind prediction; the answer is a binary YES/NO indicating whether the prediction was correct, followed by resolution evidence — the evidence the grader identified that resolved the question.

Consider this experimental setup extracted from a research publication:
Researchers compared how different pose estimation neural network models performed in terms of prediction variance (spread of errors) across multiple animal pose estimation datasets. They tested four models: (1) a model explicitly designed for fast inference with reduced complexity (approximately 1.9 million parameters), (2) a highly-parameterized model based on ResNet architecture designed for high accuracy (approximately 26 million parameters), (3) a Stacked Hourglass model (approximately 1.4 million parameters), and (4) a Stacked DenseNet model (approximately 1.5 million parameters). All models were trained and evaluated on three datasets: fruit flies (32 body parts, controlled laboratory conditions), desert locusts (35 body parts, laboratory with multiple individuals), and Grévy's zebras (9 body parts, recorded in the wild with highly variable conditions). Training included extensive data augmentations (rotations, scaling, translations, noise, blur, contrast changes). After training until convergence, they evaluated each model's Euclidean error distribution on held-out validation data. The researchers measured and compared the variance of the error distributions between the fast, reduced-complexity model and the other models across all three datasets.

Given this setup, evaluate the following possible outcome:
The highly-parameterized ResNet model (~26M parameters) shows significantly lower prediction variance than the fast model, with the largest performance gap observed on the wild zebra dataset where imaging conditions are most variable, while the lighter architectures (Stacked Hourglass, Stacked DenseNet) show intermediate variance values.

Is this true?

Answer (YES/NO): NO